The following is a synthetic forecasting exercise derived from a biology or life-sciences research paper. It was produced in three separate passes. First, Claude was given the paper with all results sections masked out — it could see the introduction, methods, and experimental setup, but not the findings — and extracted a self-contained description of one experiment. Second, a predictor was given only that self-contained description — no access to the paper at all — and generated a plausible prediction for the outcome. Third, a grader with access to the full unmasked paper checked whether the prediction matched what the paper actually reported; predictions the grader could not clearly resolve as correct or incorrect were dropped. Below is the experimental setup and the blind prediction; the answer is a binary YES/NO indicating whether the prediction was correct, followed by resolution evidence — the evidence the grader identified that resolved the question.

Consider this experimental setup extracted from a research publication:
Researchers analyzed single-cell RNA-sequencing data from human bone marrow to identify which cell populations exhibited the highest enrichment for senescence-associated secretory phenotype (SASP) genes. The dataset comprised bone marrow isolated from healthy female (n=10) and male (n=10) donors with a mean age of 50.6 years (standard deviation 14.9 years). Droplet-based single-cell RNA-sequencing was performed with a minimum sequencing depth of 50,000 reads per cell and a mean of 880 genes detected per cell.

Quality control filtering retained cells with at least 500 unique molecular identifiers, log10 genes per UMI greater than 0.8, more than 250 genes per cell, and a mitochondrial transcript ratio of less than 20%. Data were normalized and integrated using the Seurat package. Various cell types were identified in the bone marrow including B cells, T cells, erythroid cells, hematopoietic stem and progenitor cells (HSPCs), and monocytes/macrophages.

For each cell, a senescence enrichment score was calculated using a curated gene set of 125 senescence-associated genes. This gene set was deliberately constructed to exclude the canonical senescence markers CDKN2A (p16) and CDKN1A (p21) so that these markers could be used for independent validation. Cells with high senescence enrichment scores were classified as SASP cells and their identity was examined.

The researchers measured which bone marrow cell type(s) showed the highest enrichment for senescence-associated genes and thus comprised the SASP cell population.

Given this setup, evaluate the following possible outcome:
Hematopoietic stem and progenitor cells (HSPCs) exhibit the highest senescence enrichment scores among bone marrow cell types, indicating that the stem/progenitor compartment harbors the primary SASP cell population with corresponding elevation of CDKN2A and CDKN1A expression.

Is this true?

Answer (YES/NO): NO